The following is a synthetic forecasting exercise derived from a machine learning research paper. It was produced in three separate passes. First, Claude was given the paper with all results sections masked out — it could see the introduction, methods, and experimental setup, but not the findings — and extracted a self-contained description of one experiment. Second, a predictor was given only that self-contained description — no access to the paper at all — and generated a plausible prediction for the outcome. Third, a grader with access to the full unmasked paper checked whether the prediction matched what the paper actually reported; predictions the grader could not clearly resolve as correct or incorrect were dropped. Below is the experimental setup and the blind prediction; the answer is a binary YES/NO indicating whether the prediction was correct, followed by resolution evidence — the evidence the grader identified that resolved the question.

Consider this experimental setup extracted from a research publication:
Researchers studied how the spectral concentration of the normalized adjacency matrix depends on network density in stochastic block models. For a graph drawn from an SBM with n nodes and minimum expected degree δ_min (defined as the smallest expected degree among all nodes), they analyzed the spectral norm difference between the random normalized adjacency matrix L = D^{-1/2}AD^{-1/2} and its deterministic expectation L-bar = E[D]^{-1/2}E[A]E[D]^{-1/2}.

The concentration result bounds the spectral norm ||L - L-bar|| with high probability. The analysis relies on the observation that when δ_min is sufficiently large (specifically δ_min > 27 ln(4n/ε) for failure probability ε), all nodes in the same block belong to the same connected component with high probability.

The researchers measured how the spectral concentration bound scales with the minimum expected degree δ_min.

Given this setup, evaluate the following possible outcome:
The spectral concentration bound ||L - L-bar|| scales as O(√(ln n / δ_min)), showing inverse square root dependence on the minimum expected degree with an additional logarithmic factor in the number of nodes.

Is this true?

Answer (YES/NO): YES